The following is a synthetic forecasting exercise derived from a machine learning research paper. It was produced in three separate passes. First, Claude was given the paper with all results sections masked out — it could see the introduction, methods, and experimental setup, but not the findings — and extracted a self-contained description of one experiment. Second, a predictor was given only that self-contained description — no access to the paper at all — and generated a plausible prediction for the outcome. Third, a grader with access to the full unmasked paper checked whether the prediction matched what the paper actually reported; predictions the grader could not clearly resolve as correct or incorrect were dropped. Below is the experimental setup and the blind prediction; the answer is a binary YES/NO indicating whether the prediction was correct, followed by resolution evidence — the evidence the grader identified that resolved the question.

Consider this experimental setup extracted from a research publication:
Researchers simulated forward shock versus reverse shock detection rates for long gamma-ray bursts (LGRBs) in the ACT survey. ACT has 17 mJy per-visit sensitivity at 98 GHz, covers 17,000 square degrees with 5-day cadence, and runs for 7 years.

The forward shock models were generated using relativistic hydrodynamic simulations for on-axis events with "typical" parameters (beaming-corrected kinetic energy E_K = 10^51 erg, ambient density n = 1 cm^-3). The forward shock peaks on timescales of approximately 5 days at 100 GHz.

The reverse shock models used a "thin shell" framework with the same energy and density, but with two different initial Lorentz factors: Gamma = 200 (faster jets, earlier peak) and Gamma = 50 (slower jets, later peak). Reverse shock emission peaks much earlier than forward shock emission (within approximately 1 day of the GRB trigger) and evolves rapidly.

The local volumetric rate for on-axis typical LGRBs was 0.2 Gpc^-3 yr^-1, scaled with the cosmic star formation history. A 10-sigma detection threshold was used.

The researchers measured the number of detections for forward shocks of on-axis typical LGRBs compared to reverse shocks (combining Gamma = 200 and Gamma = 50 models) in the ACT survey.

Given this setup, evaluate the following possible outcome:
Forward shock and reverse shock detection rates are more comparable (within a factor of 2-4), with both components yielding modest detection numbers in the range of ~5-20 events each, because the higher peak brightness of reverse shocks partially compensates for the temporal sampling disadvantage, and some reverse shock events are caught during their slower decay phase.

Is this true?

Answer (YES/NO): NO